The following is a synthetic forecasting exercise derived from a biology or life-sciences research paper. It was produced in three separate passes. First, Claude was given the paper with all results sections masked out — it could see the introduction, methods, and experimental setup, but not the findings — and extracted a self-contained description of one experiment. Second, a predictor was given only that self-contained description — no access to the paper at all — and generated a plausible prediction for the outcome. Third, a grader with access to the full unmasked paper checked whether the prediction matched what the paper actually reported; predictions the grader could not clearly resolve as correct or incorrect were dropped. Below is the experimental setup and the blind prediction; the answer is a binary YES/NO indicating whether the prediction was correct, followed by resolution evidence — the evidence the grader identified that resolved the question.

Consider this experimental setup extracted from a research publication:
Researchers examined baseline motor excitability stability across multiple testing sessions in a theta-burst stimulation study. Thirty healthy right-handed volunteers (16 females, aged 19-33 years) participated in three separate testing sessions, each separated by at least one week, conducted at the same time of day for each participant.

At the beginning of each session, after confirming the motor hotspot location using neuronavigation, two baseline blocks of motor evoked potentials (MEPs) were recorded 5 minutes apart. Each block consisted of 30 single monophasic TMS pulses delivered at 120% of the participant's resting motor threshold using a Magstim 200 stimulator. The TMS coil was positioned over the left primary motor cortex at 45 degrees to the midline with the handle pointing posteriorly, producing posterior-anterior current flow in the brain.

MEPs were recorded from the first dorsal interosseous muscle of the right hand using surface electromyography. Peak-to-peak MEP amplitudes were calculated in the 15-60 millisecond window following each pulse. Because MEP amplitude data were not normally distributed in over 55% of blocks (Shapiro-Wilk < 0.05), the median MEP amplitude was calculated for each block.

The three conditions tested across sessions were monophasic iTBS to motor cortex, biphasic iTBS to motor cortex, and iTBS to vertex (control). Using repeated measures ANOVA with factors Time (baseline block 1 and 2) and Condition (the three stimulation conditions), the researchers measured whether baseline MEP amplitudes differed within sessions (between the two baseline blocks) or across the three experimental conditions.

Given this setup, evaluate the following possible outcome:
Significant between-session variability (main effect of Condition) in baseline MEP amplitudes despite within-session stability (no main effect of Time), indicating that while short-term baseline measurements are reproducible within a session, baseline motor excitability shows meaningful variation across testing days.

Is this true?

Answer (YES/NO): NO